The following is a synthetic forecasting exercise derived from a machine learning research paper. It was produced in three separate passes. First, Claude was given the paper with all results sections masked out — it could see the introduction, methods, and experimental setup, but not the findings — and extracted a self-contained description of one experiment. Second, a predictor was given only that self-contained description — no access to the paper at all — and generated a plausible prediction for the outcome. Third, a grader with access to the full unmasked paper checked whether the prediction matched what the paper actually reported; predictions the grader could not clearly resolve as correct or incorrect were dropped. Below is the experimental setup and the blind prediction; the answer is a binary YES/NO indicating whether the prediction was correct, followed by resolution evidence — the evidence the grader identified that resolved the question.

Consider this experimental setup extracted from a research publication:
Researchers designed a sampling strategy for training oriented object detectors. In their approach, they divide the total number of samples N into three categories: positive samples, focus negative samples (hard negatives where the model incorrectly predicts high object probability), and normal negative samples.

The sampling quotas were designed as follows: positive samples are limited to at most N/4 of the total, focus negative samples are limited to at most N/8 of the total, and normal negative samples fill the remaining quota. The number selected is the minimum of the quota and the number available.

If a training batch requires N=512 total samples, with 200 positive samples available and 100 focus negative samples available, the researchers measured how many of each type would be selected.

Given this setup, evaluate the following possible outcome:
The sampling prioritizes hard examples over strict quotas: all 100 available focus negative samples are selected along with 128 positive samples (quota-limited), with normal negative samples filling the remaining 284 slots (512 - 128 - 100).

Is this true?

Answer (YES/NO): NO